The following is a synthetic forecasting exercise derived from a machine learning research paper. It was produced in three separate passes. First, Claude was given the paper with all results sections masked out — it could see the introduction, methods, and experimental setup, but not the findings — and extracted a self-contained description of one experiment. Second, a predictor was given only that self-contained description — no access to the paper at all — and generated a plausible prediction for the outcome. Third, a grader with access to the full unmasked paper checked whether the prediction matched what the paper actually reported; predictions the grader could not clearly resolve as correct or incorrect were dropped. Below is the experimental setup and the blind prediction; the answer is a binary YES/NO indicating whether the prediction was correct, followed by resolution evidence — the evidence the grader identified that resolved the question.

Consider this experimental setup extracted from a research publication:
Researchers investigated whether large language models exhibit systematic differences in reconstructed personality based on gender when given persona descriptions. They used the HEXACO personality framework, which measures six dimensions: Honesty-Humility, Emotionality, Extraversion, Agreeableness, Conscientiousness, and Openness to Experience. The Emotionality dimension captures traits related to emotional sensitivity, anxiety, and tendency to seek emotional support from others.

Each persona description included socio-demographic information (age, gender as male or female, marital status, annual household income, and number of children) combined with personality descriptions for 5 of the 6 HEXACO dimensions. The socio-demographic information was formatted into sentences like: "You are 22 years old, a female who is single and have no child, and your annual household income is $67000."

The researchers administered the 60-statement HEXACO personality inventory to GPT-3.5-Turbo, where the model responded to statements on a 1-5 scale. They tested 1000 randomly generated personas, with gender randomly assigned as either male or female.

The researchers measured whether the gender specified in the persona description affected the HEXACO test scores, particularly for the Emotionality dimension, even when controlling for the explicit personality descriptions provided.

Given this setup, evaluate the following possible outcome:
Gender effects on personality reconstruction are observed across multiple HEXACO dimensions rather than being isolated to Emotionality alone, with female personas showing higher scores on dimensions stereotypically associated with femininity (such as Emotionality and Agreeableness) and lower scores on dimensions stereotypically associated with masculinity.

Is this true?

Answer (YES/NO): NO